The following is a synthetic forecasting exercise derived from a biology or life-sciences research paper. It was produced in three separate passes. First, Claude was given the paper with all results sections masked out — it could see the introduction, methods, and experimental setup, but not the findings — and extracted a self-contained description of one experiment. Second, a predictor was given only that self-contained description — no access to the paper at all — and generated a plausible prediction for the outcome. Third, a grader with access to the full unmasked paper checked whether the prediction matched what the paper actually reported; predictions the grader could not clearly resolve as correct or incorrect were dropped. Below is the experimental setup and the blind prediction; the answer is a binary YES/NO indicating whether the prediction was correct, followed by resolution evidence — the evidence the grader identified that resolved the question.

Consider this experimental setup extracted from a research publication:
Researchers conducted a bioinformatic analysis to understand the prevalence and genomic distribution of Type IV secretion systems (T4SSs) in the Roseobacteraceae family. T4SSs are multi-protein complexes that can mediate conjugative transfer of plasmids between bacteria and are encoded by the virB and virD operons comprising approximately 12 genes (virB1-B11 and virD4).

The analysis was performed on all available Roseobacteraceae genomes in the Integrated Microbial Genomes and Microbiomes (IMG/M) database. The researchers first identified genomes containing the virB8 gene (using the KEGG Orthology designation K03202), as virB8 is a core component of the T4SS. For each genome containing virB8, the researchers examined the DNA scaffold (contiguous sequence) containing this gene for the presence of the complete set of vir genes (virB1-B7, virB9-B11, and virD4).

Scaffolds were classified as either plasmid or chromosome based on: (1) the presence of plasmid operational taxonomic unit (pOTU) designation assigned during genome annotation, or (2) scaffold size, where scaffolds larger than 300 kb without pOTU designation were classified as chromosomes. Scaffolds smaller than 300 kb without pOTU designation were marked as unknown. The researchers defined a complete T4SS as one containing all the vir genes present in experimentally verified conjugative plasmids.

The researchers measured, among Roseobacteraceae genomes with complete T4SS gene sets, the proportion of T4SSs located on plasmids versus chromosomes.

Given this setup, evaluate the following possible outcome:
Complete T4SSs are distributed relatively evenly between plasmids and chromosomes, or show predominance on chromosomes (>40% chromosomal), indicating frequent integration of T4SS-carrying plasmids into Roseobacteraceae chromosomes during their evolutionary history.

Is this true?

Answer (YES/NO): NO